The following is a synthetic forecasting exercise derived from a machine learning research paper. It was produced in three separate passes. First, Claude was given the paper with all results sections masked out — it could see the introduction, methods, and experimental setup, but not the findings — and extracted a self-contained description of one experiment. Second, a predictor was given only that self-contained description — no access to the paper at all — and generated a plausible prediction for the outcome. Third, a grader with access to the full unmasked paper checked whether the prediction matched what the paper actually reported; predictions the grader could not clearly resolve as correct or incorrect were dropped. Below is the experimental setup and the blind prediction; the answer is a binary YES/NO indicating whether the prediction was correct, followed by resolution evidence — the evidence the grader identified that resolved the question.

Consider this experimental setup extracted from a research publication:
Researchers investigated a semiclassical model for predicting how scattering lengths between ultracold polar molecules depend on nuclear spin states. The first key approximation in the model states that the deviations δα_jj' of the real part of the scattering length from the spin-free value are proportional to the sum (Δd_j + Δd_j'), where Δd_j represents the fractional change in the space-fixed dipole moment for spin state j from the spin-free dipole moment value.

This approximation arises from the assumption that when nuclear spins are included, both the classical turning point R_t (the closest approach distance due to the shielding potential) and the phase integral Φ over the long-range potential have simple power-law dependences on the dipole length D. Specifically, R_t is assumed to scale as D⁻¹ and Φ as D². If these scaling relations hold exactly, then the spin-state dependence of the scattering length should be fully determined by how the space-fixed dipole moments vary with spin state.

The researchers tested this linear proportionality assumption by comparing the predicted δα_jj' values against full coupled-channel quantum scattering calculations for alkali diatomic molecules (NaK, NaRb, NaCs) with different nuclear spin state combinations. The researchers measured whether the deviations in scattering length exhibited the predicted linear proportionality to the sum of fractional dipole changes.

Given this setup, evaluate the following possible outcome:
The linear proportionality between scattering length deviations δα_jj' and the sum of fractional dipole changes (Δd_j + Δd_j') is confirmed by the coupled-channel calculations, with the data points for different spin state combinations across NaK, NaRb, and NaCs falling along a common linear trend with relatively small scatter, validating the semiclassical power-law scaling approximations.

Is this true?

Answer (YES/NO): NO